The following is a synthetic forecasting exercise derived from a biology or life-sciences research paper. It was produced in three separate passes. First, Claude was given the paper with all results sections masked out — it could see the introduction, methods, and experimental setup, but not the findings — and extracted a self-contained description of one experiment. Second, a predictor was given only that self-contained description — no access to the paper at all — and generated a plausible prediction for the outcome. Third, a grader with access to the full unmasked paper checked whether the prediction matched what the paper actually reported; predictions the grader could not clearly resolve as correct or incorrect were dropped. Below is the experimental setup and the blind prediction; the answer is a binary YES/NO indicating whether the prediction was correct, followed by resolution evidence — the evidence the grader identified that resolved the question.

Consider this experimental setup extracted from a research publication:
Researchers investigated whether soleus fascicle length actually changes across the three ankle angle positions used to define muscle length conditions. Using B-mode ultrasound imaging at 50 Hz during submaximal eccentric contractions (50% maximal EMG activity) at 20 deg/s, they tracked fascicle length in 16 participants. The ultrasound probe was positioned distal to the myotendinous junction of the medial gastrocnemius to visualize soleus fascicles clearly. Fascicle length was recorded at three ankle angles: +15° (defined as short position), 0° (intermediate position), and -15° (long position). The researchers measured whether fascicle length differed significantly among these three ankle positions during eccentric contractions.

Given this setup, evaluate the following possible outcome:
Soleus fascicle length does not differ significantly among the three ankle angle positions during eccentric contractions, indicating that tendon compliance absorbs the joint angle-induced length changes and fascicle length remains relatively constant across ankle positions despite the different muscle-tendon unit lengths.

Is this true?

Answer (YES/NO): NO